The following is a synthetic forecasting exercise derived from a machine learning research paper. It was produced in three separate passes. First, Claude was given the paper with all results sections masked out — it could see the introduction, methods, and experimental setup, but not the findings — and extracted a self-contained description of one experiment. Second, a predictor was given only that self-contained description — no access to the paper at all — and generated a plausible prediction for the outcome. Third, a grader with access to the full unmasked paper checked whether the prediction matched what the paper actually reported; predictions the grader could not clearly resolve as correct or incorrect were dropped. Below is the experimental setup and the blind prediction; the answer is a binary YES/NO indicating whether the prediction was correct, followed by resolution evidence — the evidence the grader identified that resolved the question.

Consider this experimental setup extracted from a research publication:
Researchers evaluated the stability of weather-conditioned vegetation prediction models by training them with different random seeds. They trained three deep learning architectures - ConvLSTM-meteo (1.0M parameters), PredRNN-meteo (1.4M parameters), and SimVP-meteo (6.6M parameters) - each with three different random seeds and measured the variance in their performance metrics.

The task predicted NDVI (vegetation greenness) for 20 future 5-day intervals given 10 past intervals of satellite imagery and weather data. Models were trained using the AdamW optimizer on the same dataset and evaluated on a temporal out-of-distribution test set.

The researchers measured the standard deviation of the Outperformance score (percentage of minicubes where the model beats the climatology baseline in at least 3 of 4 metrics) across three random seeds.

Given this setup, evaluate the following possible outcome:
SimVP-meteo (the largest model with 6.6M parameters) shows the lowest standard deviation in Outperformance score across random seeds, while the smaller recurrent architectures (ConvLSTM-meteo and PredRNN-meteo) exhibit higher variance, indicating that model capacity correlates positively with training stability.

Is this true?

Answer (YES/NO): YES